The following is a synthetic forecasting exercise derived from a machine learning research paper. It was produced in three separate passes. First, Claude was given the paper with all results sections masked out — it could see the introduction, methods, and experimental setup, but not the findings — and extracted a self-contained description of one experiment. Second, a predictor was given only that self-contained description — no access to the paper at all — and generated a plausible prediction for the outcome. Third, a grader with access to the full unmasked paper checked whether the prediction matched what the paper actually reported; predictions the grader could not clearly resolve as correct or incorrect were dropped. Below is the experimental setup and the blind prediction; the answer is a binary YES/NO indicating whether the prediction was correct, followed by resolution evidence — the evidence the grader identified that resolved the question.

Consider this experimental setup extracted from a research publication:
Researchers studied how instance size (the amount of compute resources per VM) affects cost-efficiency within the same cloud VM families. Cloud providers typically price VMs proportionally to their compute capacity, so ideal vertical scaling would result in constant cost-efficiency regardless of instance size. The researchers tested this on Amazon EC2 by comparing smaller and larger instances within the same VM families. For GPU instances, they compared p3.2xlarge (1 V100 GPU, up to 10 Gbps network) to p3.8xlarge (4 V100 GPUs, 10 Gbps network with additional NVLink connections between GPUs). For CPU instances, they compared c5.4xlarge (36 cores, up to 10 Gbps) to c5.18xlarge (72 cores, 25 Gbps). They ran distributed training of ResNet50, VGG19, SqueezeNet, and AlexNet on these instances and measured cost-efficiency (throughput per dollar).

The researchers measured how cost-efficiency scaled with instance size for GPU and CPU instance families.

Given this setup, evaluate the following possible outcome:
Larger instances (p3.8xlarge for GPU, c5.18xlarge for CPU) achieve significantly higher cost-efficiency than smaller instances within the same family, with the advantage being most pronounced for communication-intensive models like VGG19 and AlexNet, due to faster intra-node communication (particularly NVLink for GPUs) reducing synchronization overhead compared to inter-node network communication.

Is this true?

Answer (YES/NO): NO